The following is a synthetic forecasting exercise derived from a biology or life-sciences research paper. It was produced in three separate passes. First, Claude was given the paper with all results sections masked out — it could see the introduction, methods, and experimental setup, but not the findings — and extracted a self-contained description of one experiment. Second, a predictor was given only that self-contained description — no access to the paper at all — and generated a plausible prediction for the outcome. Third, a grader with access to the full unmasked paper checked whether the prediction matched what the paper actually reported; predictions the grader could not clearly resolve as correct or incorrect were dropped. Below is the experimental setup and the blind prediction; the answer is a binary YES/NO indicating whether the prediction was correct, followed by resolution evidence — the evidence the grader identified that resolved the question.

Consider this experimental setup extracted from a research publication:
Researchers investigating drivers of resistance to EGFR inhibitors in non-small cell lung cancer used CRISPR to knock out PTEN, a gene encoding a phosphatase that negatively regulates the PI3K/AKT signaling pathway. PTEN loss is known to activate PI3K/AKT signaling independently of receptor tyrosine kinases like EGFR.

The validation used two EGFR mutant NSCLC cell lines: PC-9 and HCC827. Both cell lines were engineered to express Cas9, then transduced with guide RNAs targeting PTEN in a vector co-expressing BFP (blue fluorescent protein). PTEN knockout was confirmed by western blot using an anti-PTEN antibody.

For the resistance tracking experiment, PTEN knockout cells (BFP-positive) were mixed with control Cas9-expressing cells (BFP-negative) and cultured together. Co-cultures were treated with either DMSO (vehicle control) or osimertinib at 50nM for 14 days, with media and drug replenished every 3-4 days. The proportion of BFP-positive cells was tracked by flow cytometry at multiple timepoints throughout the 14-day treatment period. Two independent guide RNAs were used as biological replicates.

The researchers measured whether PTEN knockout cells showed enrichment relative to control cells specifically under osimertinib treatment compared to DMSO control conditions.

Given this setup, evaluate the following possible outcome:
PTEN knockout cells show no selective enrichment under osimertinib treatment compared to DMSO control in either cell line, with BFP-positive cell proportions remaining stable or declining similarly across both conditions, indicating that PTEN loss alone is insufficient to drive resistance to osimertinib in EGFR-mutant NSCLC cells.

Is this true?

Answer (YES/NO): NO